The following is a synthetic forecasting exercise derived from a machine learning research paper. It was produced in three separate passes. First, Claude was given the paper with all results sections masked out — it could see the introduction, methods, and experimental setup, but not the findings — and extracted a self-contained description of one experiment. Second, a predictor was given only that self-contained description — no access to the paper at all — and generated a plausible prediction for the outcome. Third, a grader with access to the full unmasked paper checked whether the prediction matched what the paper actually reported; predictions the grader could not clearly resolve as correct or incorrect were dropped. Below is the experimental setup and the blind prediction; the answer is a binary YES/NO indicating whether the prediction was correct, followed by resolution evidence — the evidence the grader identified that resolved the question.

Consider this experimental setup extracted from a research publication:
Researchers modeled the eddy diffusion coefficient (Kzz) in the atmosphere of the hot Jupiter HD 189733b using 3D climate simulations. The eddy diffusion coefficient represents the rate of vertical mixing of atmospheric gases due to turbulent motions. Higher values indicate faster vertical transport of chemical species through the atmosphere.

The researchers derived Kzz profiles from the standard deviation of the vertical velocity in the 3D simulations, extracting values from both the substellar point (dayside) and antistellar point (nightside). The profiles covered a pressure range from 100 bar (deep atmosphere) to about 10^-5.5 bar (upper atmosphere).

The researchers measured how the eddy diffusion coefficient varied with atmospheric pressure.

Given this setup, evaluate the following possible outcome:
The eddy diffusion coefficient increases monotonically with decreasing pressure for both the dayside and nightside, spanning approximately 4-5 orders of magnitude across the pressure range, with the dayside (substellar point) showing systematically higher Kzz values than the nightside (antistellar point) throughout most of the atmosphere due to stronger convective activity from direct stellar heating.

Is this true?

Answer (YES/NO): NO